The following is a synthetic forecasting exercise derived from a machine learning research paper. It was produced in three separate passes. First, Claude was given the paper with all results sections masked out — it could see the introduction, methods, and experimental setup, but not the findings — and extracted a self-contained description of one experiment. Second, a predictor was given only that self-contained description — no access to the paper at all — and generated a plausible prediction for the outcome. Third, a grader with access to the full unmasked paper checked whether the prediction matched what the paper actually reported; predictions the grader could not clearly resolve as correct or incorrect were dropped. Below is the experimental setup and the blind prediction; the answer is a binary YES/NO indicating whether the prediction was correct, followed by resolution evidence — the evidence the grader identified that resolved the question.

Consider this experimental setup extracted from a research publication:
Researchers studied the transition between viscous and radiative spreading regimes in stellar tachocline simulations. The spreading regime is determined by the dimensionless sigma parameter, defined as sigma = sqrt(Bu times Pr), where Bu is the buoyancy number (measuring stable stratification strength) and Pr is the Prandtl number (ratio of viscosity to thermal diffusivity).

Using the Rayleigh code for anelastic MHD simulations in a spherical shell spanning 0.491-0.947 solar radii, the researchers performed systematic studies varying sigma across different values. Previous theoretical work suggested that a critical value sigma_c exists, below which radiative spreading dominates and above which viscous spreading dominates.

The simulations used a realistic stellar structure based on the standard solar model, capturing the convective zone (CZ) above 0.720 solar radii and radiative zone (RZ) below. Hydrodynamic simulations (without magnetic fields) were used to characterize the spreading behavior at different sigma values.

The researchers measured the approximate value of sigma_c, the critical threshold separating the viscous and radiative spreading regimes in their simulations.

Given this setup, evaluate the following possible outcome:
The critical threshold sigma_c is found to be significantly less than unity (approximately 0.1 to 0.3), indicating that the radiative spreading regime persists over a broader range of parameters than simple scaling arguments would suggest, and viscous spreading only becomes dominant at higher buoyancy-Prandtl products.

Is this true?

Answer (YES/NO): NO